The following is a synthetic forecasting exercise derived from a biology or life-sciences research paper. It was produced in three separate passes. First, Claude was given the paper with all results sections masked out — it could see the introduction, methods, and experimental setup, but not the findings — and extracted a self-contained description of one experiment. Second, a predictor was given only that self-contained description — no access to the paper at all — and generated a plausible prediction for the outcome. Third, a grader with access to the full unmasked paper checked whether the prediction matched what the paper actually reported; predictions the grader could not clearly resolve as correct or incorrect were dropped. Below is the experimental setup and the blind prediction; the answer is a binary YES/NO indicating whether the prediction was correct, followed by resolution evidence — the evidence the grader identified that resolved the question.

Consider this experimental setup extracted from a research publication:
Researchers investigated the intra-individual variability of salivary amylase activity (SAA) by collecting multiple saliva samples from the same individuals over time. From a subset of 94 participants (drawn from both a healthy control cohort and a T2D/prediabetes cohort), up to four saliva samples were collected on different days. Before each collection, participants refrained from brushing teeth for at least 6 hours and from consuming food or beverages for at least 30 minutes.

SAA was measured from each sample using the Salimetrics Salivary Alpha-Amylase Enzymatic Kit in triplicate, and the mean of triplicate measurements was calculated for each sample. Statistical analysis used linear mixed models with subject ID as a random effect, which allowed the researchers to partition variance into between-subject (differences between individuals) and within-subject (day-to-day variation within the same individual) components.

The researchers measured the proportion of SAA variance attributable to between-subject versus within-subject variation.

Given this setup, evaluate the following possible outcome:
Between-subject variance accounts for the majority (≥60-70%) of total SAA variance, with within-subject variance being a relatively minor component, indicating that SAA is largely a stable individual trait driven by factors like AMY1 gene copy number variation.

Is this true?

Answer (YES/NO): YES